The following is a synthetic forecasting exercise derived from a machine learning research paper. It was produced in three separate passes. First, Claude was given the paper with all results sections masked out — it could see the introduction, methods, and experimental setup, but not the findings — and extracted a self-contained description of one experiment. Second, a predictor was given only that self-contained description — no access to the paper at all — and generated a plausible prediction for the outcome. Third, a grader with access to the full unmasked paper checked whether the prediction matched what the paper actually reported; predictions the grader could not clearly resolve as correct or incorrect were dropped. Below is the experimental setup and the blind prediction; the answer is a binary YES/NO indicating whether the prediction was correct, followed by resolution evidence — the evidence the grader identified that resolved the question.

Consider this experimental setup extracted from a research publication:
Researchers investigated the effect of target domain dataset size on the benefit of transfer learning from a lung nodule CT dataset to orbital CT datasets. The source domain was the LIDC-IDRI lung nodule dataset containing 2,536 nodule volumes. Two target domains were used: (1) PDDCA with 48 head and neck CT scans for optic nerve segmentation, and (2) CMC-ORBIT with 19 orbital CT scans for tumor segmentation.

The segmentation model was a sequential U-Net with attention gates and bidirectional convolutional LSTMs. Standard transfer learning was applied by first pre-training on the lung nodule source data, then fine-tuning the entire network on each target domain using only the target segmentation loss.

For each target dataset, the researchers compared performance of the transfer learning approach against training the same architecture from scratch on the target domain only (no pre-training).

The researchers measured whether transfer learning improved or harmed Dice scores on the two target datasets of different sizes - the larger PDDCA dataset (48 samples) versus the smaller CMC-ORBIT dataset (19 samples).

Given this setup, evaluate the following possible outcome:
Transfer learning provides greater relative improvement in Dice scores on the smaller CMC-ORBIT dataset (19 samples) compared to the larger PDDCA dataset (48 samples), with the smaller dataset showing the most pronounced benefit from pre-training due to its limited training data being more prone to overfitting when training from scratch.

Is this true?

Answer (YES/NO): NO